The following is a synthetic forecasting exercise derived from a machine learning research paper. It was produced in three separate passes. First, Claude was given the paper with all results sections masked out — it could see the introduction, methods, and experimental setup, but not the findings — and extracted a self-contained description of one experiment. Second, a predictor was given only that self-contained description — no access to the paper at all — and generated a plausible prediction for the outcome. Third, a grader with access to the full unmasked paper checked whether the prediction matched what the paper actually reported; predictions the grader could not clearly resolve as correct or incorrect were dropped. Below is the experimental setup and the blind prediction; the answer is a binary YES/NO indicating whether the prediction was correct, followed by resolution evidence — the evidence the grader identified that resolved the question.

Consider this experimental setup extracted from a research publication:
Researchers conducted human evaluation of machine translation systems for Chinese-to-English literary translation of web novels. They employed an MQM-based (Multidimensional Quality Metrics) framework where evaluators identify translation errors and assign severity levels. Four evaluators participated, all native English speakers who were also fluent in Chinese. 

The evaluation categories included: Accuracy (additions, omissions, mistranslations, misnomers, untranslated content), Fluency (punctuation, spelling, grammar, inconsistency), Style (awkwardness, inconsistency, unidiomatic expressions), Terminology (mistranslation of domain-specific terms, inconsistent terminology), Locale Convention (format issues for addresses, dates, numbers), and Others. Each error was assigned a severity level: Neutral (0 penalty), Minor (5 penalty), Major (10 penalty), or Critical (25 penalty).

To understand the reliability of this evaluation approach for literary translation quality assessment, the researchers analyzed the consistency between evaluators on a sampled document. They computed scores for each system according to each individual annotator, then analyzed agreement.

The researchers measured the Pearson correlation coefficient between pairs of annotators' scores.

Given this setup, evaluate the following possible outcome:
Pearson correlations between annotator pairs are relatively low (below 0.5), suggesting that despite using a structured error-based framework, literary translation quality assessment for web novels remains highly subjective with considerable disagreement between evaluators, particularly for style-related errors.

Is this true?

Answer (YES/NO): NO